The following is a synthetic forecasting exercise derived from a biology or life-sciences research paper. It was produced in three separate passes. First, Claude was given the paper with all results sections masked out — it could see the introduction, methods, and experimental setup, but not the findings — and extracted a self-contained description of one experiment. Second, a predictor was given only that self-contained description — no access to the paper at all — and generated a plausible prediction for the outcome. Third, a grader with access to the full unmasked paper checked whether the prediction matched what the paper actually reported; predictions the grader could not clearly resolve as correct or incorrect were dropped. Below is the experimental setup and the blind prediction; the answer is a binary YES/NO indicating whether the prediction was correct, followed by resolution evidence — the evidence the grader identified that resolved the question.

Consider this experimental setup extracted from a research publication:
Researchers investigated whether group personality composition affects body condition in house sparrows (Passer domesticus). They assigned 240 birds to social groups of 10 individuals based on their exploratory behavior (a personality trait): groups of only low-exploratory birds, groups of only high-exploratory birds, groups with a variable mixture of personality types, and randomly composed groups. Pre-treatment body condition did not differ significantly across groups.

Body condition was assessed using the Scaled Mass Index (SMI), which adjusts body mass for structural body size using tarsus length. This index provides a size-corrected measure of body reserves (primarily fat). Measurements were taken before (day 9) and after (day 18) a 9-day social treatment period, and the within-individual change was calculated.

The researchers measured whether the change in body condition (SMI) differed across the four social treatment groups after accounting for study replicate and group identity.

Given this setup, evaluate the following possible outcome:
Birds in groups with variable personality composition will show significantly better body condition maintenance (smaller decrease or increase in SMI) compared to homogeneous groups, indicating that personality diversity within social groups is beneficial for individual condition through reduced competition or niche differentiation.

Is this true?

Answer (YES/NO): YES